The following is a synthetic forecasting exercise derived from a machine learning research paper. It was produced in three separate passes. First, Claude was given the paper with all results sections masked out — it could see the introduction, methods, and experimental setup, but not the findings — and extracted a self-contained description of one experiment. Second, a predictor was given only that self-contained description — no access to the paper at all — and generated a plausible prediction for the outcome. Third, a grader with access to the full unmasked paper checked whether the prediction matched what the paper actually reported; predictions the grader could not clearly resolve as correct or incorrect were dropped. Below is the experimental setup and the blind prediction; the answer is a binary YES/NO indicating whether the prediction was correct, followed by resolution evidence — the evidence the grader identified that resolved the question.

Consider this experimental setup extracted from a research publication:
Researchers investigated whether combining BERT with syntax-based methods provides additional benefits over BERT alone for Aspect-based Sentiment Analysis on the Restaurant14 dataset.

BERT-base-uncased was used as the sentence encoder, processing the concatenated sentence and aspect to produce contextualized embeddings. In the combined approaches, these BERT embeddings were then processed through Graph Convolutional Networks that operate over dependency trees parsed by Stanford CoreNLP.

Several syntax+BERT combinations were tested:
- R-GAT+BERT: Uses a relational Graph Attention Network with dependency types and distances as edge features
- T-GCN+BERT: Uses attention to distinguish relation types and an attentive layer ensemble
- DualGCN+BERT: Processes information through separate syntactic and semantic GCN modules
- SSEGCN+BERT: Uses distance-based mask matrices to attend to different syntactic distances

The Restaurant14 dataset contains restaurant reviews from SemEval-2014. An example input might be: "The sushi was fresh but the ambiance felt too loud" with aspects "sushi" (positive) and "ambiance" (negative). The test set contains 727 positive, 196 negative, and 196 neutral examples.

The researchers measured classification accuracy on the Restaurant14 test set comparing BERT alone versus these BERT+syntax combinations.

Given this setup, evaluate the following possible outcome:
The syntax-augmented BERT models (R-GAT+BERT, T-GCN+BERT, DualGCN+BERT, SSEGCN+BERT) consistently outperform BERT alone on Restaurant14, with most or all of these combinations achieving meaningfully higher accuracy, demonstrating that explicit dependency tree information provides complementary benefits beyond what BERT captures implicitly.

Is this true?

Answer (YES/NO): YES